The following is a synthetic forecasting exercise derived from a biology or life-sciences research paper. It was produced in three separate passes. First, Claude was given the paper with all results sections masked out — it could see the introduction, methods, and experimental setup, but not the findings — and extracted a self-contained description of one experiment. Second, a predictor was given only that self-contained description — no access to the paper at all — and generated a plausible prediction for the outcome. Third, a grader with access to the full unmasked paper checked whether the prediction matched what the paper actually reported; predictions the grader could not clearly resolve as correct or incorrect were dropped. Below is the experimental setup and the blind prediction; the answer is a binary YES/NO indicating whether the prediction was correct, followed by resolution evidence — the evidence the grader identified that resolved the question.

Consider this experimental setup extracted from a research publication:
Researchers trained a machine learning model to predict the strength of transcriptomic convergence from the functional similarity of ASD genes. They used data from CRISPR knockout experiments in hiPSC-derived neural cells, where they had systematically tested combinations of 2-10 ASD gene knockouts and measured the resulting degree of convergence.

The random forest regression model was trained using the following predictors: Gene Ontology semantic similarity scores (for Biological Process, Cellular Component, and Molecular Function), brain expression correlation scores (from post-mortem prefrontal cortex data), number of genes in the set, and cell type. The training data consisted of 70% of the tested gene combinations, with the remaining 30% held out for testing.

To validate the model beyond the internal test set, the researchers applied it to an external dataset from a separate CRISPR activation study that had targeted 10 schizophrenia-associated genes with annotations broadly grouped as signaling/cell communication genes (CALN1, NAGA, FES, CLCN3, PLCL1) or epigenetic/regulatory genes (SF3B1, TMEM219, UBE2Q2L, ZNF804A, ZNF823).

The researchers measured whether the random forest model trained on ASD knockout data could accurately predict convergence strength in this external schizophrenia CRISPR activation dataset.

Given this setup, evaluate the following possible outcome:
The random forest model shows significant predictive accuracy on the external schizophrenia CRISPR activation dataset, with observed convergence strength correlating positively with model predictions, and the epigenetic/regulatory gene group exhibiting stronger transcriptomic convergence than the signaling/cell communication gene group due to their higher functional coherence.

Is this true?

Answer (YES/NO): NO